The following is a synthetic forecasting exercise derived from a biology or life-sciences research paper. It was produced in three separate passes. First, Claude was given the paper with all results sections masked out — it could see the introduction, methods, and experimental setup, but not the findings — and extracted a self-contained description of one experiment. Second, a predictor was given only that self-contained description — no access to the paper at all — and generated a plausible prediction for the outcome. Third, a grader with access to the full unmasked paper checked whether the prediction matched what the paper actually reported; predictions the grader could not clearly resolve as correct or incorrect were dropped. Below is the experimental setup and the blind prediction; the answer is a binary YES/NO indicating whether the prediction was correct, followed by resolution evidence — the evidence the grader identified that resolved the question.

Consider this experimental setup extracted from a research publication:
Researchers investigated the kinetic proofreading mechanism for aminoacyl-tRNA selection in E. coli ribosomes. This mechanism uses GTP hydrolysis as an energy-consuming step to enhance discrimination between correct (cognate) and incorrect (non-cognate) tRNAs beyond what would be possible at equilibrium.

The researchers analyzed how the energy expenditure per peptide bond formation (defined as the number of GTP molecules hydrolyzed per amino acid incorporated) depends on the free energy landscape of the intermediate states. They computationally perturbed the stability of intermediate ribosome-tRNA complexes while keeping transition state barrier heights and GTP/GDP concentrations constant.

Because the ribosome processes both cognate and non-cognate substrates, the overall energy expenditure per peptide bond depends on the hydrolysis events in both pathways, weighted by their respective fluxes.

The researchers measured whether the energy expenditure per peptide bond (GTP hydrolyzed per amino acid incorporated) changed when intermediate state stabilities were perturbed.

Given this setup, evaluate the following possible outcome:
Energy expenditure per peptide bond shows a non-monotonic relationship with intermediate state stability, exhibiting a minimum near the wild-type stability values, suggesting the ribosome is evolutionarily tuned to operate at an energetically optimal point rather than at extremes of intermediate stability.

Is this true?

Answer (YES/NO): NO